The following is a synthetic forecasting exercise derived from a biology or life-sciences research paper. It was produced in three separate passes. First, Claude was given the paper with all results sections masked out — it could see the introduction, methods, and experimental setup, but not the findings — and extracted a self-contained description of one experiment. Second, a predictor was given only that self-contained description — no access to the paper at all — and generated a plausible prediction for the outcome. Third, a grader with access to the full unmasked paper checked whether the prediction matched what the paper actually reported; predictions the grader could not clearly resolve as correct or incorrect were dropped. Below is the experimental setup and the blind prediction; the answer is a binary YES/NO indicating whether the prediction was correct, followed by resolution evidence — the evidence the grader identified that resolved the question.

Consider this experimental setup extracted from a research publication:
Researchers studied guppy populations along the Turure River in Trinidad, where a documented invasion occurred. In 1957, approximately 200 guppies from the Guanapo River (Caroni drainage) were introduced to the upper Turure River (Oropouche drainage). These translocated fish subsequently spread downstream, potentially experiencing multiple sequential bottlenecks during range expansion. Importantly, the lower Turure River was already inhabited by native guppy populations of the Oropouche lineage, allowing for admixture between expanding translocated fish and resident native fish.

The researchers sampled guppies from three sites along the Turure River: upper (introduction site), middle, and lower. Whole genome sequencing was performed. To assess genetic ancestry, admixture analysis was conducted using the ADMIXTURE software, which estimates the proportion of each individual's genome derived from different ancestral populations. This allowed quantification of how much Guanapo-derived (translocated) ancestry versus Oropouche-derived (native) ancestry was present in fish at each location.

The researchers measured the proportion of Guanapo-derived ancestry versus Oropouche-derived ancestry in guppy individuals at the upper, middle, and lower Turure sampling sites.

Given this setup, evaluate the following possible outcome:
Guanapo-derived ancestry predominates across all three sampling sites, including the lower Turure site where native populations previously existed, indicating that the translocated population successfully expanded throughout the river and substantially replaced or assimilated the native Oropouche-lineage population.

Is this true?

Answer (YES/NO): YES